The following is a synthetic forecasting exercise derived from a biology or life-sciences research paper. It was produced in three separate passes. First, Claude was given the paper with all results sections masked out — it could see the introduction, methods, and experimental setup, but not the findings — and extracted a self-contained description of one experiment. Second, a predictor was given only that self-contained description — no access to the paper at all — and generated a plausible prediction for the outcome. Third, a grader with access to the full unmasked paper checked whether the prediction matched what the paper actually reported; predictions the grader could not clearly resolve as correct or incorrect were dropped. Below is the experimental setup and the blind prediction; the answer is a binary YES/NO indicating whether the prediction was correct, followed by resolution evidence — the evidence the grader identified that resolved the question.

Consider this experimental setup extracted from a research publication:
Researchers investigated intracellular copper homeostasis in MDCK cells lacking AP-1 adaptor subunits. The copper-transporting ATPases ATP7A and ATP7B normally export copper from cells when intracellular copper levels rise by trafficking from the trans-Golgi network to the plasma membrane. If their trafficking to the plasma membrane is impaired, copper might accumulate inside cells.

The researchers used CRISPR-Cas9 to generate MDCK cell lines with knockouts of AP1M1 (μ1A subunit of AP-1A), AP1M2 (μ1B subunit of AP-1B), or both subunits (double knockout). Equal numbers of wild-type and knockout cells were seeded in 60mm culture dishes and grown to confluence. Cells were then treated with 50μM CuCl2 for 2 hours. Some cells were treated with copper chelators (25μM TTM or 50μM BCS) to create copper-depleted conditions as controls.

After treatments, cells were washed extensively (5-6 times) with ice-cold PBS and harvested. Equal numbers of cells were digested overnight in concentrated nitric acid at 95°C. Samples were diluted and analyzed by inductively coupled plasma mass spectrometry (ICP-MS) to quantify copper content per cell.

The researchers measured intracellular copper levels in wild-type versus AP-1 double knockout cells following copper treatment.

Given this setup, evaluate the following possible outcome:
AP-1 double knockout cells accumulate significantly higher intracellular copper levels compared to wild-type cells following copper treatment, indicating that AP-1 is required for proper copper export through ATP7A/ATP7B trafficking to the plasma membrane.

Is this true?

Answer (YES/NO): YES